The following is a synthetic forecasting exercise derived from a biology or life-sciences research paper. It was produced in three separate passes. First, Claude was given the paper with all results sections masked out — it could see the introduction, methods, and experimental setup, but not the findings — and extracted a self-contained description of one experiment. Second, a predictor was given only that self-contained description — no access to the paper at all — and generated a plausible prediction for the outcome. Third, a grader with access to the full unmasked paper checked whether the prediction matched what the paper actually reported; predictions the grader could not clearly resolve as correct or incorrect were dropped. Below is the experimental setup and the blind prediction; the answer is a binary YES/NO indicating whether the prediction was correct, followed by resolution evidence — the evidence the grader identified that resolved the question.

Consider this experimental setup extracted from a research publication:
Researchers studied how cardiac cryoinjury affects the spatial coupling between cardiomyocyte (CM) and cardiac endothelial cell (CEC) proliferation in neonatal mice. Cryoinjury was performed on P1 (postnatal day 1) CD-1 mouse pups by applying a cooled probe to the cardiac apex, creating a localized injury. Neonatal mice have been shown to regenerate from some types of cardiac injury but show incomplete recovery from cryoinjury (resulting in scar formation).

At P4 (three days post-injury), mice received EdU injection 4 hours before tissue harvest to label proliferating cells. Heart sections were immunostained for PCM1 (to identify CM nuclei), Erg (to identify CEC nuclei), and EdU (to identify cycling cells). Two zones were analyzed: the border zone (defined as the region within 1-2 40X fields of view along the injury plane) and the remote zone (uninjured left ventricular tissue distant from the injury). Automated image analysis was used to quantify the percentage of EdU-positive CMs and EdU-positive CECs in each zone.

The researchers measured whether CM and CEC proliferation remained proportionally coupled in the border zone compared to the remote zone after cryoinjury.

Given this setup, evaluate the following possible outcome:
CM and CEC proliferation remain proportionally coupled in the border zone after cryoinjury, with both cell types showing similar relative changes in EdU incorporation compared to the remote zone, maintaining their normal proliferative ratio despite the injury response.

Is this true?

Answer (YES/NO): NO